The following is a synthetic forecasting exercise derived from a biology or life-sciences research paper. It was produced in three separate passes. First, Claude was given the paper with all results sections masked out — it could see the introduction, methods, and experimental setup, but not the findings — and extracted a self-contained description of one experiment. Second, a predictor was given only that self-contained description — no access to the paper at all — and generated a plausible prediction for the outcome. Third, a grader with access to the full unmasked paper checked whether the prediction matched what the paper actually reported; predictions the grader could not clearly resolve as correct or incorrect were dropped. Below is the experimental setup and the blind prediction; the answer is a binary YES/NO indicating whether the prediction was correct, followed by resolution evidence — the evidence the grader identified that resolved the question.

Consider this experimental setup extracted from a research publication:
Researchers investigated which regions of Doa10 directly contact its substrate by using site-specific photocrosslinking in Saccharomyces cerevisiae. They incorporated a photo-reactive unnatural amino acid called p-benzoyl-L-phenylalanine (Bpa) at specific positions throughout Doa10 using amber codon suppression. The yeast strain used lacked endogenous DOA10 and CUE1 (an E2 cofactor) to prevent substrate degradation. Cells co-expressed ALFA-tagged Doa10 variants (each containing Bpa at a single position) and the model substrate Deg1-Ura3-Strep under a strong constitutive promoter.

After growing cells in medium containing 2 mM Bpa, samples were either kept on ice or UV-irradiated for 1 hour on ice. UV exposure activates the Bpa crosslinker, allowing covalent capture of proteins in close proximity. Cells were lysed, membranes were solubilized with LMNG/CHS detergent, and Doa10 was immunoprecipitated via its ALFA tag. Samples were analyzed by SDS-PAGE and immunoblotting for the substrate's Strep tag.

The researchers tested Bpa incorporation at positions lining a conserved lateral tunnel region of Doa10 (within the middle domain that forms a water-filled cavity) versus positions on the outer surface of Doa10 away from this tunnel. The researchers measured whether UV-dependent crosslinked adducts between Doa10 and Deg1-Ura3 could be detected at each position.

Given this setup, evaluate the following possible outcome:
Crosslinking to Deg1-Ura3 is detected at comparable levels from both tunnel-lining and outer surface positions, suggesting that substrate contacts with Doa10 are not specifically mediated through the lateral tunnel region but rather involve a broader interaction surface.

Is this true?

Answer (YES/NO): NO